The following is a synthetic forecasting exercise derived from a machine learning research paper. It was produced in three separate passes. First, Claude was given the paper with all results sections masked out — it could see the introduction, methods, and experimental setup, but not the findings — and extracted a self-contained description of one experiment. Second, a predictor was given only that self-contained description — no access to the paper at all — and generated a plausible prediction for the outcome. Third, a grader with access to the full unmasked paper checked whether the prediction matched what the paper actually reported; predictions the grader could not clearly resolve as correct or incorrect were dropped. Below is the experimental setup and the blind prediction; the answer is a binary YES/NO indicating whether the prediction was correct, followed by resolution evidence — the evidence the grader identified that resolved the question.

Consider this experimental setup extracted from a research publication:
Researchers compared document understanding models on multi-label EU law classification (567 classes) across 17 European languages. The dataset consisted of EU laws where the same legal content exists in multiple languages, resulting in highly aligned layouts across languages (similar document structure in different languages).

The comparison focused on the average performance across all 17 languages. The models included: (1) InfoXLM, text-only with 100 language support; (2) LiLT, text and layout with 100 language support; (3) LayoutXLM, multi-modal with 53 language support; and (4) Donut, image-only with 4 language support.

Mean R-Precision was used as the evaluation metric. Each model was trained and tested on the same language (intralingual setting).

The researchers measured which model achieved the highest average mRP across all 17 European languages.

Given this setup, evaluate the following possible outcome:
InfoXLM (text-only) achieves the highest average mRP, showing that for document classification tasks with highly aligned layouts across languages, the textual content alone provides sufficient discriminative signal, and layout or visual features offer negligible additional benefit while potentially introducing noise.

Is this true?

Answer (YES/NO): NO